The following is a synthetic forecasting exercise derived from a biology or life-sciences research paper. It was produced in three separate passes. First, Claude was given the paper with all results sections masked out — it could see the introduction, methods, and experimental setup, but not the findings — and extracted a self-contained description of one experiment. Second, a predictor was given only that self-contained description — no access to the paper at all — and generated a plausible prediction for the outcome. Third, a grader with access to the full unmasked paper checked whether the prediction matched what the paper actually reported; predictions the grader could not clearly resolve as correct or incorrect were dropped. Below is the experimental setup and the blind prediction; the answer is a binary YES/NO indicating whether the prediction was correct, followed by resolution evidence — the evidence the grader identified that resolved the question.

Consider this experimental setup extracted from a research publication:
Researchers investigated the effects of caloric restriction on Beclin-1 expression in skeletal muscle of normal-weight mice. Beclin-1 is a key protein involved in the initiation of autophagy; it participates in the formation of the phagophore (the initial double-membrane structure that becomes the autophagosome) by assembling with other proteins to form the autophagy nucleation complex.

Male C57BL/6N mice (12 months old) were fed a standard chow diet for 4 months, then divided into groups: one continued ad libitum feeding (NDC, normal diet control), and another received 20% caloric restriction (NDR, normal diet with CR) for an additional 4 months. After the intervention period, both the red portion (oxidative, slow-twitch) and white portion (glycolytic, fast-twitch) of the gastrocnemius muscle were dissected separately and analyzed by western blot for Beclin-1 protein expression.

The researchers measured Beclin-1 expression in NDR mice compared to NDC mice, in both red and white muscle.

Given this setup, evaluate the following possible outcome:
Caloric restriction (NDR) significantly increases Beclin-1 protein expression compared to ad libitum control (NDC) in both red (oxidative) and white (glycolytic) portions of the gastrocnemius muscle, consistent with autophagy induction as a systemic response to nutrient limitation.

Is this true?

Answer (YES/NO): NO